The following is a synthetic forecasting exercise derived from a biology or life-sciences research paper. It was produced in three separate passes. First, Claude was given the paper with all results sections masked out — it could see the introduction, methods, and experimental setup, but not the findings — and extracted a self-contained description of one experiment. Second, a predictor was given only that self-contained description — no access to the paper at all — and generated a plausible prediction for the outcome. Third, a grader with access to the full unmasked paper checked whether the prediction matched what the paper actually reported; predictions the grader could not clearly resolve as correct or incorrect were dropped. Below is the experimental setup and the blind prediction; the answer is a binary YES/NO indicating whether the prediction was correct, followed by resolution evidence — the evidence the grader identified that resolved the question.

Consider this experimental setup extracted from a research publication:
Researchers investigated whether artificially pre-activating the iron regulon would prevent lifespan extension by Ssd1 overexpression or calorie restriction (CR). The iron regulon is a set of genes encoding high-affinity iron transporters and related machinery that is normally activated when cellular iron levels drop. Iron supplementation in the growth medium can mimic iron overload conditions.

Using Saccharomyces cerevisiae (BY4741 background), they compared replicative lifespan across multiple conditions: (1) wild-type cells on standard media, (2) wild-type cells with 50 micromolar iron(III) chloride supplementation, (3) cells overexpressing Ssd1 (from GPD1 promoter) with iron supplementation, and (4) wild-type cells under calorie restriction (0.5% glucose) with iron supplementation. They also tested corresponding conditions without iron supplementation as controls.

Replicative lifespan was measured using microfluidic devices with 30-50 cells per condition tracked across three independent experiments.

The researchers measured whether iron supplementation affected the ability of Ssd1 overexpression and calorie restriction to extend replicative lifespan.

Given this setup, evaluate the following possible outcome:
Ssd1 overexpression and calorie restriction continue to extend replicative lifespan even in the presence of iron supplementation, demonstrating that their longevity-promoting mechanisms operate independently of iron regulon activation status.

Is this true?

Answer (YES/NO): NO